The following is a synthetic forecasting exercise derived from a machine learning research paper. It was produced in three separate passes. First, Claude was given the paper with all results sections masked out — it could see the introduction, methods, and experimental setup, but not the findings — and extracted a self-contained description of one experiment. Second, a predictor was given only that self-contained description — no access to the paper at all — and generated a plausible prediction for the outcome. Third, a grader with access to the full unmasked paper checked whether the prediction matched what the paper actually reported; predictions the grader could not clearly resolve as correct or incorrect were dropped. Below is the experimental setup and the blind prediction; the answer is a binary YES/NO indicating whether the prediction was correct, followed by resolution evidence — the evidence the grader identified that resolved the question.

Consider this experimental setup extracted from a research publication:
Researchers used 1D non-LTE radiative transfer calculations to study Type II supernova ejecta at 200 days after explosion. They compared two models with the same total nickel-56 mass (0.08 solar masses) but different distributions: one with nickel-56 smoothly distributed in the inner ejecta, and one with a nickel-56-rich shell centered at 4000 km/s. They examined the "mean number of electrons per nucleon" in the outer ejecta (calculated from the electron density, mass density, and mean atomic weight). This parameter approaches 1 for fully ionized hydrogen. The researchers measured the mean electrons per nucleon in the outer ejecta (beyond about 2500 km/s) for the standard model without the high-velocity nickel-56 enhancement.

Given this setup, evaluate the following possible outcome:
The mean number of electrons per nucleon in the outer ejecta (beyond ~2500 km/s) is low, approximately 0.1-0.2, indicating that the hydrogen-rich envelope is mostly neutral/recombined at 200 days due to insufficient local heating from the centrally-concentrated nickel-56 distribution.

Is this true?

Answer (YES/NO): NO